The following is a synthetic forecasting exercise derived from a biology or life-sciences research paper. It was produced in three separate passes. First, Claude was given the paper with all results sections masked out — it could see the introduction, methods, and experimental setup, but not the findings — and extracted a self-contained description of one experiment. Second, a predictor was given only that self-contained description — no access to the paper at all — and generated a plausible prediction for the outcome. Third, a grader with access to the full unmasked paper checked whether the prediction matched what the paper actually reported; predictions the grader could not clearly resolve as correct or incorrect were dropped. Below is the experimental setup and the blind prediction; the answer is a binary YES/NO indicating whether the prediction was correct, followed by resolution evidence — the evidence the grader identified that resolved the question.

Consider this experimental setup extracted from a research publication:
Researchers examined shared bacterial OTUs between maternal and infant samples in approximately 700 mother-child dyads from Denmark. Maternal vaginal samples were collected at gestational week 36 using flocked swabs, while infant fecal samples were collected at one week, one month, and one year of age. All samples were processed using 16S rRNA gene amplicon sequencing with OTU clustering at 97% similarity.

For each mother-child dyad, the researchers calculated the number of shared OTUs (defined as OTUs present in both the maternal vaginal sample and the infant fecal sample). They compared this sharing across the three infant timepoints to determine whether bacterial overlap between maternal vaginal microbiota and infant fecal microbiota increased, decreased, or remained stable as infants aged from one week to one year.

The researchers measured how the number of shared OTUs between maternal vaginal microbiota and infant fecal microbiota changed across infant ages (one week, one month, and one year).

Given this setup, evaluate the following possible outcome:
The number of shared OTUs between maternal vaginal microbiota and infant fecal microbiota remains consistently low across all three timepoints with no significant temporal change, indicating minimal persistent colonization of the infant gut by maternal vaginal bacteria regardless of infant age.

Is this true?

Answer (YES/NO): NO